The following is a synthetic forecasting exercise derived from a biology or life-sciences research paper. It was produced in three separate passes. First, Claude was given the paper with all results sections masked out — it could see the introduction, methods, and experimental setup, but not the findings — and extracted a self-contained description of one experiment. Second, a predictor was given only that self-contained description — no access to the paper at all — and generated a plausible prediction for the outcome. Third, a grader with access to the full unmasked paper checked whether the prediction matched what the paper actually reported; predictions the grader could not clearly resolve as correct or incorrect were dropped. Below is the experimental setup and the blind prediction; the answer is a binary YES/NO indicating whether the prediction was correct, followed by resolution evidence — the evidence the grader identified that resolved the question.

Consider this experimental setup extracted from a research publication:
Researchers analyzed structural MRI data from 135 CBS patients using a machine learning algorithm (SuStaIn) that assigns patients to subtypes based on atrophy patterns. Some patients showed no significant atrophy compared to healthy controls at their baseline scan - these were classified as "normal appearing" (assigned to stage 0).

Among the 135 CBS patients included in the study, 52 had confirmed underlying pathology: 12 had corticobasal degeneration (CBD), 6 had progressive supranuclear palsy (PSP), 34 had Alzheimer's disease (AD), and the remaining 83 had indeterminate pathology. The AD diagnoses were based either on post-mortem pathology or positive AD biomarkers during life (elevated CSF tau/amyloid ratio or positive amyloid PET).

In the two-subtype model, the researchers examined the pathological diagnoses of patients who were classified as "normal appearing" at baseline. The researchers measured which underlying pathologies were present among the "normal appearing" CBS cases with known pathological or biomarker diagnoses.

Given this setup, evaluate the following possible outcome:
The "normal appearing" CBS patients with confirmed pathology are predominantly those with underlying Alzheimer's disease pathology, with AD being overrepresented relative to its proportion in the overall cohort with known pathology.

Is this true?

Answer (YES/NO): YES